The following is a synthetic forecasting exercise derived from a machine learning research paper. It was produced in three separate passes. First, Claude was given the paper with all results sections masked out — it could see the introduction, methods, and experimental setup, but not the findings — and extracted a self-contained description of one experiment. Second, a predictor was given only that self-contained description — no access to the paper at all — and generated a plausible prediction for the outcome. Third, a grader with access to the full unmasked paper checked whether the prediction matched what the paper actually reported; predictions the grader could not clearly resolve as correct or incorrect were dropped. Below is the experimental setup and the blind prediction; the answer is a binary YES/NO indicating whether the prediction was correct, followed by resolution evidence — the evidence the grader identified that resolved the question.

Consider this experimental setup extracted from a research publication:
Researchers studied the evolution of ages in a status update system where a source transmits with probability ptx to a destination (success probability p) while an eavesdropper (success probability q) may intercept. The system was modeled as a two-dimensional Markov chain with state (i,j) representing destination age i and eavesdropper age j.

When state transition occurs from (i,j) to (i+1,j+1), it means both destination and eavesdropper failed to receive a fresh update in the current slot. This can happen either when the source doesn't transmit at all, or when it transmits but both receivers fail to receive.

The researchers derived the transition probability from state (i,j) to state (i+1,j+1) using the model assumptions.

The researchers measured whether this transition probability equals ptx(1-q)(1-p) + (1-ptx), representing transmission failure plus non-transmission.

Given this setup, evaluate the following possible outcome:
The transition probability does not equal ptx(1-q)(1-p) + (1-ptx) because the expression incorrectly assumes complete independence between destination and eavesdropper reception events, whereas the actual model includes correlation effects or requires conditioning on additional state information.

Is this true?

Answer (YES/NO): NO